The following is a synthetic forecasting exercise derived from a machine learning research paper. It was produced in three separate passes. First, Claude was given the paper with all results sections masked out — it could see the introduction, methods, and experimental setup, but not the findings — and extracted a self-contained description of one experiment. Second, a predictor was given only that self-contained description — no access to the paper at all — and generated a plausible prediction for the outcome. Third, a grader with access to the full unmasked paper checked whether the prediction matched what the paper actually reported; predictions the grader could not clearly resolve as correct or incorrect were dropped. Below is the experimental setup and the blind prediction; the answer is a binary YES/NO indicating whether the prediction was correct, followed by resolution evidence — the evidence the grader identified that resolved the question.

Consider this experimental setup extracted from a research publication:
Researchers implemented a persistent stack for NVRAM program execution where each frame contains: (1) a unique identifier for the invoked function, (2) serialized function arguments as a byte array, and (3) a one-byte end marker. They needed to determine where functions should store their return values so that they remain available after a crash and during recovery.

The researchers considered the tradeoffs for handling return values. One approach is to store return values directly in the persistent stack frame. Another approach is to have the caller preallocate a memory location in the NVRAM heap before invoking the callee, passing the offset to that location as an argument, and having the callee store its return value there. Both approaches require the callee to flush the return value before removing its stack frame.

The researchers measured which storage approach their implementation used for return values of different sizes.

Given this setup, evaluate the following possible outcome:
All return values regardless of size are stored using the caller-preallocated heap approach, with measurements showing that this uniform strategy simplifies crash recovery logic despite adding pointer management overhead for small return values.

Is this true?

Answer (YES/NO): NO